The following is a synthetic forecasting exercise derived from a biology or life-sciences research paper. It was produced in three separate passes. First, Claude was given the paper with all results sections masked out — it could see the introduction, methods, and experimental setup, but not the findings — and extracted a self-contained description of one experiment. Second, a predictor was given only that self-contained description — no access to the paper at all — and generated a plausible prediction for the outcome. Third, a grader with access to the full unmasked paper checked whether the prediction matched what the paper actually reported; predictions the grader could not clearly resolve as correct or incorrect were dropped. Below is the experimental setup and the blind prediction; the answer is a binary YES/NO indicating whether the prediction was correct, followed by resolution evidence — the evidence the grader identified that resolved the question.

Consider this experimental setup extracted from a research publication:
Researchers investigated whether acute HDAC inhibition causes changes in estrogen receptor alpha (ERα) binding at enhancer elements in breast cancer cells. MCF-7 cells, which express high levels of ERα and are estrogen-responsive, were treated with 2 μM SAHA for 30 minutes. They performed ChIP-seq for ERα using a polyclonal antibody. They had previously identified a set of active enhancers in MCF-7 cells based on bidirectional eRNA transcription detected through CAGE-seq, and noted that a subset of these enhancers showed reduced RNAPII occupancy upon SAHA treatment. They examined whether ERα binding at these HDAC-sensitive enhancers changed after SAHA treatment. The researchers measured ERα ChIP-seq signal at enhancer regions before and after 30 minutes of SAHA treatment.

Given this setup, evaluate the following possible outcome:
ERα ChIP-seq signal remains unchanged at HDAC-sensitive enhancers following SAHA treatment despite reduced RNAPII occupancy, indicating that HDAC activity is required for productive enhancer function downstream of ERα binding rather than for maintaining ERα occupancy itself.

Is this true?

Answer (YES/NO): YES